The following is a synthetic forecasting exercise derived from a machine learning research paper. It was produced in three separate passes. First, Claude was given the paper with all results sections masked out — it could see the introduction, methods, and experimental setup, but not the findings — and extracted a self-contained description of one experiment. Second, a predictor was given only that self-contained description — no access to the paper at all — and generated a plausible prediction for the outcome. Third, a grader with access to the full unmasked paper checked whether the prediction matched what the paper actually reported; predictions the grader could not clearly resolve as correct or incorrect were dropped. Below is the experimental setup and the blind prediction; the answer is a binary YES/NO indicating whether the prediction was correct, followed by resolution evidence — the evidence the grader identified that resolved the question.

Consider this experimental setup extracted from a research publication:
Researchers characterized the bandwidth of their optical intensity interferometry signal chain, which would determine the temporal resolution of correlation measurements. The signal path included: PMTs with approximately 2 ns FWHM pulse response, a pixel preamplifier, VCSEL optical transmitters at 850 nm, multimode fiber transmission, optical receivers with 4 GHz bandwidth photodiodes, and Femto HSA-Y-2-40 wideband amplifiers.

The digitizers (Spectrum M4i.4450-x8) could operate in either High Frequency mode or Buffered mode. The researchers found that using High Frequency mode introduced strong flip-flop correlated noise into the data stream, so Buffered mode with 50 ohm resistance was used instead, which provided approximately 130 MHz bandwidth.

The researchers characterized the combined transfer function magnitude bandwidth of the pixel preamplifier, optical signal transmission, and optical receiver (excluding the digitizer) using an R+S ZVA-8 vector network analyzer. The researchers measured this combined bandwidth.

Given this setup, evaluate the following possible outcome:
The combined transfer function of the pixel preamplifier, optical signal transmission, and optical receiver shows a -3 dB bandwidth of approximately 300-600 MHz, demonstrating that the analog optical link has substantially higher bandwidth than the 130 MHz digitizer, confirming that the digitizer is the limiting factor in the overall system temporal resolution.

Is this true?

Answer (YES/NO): YES